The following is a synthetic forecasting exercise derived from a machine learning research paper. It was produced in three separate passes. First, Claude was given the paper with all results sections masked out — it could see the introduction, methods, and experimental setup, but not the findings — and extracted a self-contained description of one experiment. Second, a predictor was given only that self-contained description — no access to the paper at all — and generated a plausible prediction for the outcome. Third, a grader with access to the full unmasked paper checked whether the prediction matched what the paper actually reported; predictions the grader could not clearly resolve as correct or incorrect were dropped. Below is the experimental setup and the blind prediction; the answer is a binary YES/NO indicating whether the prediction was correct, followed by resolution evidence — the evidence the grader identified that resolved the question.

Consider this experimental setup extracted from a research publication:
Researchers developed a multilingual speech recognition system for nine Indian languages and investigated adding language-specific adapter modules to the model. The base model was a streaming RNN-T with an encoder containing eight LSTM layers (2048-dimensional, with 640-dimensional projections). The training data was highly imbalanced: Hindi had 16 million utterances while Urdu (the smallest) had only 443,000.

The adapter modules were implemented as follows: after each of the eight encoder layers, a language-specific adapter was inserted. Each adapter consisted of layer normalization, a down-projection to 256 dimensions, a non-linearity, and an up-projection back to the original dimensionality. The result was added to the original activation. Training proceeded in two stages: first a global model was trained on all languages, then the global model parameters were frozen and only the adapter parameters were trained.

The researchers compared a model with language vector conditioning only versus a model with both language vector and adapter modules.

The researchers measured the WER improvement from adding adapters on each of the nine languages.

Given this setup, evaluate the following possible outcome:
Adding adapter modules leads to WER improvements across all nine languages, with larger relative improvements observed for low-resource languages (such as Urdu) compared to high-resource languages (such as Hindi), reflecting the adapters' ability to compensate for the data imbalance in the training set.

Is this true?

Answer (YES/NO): YES